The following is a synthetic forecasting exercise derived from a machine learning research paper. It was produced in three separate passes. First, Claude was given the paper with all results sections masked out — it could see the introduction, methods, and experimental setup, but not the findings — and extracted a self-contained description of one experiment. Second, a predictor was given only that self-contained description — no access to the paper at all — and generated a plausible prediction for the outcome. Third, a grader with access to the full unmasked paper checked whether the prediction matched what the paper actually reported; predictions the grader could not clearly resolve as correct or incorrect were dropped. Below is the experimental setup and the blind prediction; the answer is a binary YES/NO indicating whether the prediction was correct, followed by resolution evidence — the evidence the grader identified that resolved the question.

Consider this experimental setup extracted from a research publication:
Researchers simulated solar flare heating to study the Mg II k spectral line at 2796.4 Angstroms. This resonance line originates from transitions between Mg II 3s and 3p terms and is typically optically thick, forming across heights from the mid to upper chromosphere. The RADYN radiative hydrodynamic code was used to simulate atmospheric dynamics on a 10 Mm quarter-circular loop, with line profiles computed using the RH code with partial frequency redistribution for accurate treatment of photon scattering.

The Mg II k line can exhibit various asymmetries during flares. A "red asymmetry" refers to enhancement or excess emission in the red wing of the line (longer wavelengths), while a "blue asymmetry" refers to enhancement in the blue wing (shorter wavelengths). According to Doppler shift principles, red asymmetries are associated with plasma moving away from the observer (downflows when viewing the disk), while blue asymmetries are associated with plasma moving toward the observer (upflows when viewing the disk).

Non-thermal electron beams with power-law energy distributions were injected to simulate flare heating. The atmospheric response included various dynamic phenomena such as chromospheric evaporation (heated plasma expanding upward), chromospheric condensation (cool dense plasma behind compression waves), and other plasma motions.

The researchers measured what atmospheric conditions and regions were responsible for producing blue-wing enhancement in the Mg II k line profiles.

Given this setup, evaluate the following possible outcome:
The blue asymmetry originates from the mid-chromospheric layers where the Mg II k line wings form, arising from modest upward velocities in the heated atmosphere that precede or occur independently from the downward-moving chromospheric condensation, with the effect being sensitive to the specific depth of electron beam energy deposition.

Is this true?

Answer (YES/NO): NO